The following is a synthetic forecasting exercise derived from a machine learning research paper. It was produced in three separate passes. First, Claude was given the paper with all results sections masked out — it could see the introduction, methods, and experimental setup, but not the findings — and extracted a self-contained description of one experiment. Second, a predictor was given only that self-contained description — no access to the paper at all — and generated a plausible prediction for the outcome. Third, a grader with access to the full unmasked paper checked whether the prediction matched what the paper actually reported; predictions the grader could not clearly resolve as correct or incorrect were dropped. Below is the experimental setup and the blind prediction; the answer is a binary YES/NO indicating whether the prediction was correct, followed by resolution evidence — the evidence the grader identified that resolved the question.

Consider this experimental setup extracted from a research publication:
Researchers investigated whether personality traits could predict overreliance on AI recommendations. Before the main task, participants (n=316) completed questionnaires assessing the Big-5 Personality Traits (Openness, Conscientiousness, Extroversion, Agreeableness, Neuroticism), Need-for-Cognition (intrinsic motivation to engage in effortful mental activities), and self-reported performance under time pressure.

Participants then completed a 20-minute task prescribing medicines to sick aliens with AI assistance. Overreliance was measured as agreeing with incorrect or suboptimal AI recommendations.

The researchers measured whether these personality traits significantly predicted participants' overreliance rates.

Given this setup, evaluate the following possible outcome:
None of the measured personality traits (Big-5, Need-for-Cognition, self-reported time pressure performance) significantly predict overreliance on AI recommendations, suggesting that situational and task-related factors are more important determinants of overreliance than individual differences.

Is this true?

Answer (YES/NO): NO